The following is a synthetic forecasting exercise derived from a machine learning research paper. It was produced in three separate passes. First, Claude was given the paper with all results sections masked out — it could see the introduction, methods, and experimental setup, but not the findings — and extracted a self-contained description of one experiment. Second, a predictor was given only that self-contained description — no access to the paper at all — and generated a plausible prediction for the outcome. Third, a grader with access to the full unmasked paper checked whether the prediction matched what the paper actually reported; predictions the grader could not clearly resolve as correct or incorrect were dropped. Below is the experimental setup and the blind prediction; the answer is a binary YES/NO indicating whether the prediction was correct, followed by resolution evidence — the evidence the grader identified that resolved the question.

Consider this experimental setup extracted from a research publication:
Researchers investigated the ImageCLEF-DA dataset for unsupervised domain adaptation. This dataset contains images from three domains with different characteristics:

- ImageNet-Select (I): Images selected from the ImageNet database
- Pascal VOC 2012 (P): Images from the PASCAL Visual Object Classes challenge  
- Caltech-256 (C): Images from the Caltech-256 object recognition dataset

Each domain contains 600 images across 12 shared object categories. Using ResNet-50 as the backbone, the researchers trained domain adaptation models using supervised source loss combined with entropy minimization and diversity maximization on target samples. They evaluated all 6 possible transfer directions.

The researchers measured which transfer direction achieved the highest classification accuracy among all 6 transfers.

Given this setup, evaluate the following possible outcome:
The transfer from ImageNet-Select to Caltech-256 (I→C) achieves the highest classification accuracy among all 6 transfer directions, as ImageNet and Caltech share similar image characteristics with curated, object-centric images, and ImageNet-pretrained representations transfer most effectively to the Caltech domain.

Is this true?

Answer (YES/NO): YES